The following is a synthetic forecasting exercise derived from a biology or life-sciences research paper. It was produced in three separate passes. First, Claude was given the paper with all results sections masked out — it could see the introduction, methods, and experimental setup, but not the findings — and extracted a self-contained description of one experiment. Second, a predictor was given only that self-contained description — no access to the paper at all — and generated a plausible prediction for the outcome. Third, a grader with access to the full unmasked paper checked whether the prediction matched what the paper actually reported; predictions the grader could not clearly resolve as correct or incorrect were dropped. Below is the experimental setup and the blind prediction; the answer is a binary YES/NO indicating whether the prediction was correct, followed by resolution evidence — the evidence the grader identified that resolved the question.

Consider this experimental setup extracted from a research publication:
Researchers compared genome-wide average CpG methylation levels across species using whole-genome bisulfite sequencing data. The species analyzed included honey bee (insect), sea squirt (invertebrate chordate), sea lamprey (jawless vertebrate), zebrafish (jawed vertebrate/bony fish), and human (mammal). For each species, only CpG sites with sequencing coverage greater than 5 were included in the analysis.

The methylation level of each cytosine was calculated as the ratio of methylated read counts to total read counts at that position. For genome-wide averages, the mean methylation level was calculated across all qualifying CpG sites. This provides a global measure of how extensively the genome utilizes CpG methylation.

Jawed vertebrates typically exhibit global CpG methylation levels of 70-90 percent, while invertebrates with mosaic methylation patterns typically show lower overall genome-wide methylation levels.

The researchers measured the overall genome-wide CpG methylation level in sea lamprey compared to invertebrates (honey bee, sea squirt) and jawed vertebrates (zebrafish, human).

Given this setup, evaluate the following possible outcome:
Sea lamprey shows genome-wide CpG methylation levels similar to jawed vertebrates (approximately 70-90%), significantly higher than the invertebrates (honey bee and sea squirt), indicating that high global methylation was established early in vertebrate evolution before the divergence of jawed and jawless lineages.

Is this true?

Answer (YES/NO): NO